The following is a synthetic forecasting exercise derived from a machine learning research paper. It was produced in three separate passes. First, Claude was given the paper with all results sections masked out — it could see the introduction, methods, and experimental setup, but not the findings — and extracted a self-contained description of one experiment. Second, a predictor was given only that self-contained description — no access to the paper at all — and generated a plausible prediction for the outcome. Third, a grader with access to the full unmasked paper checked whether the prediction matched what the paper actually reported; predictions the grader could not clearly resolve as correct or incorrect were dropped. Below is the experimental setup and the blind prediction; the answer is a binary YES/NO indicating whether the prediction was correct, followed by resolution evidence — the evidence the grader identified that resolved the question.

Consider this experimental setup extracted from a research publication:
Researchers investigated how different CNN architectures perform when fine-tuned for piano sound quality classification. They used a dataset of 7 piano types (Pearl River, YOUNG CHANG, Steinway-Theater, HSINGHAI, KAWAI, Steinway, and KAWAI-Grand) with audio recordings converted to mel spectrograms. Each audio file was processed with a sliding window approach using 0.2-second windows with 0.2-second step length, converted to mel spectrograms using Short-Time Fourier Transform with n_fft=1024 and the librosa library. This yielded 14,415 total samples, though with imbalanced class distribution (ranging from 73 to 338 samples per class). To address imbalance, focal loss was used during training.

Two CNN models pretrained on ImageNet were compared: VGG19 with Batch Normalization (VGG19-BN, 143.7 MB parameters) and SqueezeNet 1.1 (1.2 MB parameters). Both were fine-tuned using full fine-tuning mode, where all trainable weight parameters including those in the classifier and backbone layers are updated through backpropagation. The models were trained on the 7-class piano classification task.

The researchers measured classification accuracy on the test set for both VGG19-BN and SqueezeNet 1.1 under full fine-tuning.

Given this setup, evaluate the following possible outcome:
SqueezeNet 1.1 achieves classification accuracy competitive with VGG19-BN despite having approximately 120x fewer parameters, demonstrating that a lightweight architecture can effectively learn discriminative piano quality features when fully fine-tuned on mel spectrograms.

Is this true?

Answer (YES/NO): YES